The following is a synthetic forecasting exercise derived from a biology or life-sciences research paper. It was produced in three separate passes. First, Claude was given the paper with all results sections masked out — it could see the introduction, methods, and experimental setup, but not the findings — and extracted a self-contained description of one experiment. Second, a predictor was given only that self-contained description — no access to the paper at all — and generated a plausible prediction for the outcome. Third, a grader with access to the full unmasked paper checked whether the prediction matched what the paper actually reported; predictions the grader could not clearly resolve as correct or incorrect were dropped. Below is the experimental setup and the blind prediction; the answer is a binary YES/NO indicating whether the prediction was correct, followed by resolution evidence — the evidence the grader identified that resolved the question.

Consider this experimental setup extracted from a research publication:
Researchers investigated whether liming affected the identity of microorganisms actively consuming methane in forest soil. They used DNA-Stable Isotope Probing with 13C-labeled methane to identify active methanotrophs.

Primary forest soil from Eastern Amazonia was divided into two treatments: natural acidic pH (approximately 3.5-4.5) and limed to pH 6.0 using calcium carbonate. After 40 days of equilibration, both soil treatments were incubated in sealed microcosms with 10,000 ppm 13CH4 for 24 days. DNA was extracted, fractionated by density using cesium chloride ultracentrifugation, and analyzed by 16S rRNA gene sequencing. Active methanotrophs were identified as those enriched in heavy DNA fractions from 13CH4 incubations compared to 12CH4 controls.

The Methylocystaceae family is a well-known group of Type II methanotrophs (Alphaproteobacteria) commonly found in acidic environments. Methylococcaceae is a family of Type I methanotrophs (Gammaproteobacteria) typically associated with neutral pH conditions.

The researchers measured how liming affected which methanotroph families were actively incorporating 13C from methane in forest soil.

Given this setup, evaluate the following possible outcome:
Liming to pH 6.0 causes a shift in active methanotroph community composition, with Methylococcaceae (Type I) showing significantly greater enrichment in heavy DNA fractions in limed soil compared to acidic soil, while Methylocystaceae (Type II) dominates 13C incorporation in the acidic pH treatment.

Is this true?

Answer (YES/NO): NO